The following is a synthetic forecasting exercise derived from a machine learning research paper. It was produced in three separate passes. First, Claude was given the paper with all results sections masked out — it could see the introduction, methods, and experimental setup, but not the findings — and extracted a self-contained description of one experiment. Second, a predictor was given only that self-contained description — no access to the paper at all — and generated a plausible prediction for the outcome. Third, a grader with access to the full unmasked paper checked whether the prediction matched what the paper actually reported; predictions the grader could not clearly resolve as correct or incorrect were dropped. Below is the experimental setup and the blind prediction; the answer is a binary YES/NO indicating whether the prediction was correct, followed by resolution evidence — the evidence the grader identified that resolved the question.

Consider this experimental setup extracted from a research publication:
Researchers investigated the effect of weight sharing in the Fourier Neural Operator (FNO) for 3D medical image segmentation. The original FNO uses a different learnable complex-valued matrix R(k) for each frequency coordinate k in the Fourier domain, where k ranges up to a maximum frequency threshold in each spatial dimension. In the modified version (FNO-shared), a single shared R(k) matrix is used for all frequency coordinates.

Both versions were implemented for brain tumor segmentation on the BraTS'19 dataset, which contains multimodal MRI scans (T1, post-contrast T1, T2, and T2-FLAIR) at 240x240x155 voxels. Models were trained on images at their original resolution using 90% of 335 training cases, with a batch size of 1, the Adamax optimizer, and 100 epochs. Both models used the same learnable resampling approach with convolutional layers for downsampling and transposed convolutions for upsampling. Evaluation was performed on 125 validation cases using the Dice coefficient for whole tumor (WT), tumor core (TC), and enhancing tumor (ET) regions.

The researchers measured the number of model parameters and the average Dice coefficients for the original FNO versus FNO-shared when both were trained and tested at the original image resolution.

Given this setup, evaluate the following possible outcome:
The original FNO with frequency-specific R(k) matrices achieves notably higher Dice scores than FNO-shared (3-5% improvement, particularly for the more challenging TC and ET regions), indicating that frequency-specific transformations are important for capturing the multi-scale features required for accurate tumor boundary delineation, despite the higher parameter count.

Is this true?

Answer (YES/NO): NO